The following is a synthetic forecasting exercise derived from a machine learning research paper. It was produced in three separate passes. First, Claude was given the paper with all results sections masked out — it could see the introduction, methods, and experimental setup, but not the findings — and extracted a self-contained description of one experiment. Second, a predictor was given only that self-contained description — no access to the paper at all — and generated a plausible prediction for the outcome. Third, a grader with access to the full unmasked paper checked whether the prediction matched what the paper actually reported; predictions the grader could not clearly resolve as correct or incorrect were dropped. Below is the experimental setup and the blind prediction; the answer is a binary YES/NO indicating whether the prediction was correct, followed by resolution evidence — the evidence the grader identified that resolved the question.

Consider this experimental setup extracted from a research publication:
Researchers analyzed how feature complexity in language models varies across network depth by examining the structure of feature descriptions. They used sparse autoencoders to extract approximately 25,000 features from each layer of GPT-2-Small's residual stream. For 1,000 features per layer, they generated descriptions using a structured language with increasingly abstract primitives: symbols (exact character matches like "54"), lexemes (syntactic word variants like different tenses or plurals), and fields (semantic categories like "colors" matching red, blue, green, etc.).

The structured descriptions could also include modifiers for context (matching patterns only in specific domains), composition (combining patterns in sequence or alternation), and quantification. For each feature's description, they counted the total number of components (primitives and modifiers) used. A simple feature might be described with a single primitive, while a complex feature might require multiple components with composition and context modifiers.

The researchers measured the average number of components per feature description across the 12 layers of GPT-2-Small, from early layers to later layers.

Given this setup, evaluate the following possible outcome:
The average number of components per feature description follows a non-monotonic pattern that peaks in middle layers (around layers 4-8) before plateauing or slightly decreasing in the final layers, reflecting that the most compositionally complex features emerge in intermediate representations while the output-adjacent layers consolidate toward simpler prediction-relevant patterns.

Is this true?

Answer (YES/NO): NO